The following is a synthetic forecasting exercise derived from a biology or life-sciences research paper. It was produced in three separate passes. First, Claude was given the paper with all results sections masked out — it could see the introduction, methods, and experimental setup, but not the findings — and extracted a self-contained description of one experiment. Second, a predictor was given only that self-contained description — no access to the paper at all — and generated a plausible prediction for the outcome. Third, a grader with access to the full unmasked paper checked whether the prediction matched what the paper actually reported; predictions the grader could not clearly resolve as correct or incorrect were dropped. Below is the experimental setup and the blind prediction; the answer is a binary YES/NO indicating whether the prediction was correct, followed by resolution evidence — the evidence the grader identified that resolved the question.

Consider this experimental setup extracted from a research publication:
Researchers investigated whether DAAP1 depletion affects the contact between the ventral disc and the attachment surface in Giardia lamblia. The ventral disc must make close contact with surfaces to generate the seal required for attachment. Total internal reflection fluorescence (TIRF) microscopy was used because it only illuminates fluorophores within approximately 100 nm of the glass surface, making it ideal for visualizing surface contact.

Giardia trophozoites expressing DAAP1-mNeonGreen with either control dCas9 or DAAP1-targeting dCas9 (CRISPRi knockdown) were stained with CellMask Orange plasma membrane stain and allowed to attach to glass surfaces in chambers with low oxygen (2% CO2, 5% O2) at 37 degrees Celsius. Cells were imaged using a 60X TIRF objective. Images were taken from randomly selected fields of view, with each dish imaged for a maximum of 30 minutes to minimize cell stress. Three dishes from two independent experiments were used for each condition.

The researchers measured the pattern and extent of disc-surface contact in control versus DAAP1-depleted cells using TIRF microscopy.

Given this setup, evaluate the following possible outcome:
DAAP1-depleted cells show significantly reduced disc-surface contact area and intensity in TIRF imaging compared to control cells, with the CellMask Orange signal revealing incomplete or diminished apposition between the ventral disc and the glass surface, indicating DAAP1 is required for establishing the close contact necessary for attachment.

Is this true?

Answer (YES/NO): NO